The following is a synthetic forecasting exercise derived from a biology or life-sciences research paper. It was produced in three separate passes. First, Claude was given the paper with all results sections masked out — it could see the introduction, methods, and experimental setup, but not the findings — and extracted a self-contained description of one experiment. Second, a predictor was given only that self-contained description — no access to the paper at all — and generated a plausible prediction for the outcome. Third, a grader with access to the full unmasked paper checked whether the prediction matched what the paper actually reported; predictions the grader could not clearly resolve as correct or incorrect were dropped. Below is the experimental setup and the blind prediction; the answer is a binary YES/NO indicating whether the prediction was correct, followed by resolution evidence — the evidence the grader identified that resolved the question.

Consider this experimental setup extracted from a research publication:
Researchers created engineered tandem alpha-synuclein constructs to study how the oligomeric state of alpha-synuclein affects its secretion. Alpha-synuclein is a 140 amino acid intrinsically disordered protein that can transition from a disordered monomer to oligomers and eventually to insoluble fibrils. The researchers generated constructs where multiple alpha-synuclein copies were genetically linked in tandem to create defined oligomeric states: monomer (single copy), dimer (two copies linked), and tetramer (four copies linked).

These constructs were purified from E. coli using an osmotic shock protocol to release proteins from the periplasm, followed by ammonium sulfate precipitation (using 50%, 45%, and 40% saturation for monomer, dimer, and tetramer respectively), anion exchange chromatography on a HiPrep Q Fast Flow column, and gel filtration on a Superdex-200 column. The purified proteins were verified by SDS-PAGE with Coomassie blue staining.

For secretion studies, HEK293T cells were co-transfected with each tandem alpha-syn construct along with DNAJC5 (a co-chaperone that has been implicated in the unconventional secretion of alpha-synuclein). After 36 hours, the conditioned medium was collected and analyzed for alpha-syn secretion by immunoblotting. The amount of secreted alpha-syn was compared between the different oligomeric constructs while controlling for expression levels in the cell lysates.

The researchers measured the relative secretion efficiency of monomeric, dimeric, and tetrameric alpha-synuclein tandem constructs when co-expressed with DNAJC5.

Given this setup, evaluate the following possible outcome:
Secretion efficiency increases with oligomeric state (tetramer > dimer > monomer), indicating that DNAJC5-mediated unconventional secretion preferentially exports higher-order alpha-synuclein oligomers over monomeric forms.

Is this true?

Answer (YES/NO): NO